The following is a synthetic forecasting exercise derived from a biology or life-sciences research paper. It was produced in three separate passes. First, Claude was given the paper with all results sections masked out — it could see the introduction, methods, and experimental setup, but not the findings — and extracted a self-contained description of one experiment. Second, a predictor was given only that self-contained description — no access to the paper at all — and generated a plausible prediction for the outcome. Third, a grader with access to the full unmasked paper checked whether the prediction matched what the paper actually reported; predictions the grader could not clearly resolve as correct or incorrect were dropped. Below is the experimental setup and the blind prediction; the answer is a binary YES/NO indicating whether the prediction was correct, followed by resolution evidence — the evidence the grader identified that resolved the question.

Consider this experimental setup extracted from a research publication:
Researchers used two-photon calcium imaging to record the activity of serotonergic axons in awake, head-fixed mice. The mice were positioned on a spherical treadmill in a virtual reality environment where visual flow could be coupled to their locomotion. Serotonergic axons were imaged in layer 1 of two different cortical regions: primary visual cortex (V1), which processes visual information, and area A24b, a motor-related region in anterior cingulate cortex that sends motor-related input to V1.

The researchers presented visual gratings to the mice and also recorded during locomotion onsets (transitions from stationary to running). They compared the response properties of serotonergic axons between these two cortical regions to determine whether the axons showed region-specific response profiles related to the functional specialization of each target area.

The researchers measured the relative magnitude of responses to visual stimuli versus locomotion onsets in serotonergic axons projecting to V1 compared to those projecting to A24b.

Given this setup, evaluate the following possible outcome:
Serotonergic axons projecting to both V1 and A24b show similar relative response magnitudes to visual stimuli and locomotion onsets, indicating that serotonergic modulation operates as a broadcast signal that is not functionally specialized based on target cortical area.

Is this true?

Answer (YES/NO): NO